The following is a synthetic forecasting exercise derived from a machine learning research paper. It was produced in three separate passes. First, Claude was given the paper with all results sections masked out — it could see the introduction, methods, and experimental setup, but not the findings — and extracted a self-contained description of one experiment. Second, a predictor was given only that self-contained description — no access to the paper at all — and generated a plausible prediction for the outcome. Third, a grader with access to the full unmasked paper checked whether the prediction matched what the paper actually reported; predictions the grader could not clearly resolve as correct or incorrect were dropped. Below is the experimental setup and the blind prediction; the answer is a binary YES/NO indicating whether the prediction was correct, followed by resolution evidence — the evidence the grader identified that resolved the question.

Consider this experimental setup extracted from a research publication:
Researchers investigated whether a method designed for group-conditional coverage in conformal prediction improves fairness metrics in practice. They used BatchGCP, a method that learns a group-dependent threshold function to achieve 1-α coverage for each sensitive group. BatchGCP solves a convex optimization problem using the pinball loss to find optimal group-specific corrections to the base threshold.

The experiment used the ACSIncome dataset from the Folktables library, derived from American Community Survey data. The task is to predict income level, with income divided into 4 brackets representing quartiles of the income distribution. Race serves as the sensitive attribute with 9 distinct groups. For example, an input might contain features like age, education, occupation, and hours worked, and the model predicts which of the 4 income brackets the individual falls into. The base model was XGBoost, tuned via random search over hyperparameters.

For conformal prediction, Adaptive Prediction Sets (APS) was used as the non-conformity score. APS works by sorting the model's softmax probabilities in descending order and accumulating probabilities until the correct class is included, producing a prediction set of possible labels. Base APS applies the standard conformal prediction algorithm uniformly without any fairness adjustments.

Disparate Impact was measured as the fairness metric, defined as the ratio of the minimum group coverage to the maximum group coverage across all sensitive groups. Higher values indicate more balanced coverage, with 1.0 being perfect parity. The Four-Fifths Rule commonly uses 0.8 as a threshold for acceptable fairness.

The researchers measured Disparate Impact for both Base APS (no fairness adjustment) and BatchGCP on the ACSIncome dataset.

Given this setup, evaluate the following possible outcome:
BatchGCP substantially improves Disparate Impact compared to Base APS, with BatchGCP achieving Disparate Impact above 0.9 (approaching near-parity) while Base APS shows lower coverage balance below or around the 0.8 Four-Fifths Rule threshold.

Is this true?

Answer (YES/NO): NO